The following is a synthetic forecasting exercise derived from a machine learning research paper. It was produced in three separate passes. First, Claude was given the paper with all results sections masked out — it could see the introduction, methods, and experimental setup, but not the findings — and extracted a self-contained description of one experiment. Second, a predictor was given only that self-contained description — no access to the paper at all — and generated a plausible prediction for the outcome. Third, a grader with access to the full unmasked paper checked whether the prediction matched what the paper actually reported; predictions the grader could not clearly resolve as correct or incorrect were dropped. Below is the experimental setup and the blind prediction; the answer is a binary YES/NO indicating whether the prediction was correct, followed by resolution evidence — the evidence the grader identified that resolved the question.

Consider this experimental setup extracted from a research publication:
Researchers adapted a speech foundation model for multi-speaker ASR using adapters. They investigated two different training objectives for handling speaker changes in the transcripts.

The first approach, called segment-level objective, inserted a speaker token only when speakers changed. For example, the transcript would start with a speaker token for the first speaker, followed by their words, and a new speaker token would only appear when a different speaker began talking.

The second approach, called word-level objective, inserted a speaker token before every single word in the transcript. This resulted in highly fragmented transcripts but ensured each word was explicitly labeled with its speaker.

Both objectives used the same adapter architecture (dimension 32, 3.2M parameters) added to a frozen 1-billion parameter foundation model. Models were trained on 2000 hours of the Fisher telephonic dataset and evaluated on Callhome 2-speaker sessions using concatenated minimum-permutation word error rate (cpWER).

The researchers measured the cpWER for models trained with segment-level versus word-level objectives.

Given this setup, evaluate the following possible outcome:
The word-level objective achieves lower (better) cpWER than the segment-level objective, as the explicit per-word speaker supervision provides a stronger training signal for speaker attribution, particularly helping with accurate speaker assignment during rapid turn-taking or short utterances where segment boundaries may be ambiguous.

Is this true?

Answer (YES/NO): NO